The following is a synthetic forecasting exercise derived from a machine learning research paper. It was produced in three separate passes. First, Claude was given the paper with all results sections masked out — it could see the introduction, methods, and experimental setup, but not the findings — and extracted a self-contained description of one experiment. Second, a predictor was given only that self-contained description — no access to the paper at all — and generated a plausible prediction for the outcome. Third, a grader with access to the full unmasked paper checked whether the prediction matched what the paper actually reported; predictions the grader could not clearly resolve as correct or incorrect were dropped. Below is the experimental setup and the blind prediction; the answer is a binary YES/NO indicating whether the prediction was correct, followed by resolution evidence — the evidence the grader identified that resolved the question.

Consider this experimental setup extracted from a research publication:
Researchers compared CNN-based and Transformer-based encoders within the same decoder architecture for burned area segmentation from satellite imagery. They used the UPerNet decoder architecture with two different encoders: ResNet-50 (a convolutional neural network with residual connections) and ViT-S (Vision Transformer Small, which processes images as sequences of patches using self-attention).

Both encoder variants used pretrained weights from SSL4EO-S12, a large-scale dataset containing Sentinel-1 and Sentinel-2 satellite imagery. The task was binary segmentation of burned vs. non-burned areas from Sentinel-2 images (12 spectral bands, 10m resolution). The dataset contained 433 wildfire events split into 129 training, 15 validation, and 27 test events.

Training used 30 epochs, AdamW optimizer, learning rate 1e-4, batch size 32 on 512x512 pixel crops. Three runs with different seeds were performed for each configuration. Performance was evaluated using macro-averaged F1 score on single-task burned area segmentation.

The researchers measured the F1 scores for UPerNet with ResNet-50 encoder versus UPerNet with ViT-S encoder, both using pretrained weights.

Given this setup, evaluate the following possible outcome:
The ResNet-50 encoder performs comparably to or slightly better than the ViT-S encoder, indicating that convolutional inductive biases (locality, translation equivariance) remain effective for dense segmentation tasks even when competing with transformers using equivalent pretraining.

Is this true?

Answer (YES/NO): YES